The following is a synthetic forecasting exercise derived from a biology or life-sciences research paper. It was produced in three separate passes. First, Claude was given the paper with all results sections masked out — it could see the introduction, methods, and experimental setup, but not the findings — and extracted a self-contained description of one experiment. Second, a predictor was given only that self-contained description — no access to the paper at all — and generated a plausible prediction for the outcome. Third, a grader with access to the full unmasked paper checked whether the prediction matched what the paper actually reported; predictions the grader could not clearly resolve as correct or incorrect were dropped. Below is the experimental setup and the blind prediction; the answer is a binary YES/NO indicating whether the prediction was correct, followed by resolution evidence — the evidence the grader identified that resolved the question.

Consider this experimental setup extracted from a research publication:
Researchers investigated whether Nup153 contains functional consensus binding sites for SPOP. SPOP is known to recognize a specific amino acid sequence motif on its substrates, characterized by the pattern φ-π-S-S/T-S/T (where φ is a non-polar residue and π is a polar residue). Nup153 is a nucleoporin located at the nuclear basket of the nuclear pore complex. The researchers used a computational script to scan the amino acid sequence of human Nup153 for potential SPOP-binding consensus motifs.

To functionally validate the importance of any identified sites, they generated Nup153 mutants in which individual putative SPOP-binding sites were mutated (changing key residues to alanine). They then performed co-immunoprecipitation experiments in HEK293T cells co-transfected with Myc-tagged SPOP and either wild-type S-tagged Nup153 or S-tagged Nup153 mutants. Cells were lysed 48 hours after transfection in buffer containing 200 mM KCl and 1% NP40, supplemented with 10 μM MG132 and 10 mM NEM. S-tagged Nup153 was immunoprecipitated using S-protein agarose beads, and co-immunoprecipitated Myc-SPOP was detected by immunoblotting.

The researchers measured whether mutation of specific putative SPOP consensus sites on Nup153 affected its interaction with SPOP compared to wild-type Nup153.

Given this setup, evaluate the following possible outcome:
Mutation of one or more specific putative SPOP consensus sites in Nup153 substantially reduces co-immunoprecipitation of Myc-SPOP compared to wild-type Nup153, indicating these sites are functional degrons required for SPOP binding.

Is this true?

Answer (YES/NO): NO